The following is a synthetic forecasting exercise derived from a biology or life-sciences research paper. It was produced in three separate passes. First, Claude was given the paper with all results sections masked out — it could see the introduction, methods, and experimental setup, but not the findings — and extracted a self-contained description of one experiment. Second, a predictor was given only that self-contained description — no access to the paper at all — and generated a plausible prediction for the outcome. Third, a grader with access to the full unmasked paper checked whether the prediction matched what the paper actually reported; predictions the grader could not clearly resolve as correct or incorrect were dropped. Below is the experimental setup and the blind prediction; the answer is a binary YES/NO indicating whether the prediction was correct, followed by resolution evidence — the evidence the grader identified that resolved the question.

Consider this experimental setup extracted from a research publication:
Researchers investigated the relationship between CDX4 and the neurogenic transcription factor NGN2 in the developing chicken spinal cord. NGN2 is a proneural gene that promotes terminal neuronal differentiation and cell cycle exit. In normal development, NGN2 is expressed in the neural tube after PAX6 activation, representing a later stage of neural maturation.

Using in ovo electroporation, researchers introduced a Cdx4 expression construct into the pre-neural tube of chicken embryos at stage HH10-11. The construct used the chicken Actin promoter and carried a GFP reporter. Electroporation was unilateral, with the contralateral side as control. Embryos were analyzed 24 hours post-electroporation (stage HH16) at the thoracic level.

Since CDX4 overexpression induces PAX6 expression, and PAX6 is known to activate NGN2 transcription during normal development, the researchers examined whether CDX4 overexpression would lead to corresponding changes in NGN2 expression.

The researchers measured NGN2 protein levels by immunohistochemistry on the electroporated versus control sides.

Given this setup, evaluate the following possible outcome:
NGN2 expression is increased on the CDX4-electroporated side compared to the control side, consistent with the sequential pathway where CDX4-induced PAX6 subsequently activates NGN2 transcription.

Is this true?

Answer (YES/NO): NO